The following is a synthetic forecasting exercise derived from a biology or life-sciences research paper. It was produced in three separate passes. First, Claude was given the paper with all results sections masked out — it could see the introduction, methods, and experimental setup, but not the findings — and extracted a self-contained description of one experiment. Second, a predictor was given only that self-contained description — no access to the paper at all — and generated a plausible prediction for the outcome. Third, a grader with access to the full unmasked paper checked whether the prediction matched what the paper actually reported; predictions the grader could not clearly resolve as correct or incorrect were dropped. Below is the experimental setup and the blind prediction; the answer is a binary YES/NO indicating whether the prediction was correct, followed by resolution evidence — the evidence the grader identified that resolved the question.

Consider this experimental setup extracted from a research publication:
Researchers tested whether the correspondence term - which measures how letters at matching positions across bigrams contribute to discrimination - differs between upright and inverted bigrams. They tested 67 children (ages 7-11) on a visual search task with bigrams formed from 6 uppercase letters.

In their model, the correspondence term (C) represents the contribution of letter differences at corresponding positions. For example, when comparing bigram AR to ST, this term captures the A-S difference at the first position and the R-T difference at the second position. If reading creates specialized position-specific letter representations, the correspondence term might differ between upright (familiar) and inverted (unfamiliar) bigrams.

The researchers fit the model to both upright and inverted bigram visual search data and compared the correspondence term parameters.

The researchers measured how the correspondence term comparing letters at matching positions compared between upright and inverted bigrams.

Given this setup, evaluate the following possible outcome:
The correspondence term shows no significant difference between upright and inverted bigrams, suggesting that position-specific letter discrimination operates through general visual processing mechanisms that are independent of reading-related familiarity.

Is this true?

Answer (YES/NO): YES